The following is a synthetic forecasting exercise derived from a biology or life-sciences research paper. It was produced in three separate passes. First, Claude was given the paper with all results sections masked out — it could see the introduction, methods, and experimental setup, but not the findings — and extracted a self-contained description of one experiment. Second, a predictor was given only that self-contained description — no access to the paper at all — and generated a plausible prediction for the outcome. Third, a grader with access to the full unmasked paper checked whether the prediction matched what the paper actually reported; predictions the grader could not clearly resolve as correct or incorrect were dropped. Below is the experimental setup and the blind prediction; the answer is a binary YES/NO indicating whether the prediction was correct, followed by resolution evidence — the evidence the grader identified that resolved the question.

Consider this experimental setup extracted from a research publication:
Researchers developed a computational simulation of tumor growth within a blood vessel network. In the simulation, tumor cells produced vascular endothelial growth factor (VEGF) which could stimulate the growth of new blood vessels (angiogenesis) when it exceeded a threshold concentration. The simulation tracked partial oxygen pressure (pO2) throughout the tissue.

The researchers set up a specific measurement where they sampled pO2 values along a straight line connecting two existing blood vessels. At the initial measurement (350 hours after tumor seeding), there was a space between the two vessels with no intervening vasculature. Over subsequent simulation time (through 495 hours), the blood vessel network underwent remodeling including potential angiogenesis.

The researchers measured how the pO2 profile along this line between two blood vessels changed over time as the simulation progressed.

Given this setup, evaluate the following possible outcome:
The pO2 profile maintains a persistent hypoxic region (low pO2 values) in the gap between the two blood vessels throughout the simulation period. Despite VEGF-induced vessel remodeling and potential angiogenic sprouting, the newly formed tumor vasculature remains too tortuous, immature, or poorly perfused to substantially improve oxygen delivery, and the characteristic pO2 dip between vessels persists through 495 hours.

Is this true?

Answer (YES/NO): NO